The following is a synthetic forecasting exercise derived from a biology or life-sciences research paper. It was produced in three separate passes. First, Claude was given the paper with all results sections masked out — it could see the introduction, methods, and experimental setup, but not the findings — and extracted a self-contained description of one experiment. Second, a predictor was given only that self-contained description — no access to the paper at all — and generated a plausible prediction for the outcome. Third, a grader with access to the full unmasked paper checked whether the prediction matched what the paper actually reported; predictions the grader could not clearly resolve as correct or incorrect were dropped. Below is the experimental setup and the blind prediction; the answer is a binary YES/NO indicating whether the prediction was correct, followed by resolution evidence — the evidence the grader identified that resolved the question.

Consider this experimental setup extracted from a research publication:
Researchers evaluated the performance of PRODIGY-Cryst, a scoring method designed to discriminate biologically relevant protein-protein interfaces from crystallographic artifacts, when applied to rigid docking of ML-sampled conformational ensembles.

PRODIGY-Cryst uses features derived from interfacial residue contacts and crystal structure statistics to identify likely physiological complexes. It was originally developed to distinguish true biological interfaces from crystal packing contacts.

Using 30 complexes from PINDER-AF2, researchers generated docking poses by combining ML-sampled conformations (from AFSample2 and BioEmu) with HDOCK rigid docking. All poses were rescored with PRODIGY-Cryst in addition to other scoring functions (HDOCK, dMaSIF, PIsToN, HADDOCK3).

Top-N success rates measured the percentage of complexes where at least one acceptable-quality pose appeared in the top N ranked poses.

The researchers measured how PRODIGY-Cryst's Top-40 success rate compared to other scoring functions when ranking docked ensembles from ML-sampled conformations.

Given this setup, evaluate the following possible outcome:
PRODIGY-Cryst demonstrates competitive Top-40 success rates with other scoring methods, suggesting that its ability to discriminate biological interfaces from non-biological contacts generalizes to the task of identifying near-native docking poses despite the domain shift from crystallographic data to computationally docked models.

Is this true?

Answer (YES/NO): NO